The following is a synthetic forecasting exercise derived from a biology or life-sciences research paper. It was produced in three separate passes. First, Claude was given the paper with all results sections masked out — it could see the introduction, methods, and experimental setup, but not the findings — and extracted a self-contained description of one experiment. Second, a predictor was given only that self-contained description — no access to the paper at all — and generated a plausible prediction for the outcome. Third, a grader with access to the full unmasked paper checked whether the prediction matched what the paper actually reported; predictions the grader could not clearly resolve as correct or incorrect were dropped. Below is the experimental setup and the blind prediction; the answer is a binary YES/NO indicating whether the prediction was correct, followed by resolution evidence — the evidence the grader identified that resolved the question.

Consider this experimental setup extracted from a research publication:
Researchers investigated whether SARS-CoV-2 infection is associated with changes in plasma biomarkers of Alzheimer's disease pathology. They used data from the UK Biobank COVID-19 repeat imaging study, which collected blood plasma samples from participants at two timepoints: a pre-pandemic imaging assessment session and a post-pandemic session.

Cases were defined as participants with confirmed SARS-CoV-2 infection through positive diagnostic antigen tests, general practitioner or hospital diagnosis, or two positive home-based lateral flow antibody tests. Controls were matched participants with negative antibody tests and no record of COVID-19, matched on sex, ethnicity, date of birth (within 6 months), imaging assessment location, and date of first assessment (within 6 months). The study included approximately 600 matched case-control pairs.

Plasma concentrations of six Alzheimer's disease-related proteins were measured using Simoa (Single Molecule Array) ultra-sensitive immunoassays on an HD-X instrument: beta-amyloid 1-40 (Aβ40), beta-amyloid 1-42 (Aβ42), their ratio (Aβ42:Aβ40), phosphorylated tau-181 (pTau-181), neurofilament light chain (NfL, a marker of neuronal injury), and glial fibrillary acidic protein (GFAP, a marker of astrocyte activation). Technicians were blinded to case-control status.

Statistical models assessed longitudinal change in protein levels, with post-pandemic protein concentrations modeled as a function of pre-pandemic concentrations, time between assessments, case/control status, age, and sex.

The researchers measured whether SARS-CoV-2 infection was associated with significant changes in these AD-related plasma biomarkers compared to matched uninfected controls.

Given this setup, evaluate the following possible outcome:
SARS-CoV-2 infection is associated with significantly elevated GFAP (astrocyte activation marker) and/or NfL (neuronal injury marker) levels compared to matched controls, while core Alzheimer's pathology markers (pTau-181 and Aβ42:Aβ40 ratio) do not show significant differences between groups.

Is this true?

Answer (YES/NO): NO